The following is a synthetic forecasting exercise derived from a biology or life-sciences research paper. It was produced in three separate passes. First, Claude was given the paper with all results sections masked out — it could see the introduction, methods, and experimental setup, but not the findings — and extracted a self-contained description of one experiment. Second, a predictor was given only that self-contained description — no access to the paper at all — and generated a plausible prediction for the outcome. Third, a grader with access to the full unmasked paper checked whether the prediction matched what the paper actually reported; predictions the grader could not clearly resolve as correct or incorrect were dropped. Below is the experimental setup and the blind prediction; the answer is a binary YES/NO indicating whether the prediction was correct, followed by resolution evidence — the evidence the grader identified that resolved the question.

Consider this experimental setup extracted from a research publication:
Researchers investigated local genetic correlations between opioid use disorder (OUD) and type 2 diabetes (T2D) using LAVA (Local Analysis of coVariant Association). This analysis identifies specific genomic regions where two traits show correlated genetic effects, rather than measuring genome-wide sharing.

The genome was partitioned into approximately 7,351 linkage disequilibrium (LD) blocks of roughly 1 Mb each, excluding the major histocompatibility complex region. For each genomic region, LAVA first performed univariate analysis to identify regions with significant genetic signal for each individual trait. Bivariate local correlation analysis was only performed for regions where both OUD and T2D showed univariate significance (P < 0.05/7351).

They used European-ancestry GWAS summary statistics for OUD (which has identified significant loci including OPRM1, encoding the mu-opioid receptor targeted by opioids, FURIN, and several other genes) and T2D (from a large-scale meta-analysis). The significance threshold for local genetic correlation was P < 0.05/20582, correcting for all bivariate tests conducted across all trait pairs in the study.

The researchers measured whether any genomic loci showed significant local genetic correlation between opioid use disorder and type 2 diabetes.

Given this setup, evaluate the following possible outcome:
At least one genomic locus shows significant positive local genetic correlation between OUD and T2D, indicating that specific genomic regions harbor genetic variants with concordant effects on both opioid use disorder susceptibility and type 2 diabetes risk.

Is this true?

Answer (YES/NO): NO